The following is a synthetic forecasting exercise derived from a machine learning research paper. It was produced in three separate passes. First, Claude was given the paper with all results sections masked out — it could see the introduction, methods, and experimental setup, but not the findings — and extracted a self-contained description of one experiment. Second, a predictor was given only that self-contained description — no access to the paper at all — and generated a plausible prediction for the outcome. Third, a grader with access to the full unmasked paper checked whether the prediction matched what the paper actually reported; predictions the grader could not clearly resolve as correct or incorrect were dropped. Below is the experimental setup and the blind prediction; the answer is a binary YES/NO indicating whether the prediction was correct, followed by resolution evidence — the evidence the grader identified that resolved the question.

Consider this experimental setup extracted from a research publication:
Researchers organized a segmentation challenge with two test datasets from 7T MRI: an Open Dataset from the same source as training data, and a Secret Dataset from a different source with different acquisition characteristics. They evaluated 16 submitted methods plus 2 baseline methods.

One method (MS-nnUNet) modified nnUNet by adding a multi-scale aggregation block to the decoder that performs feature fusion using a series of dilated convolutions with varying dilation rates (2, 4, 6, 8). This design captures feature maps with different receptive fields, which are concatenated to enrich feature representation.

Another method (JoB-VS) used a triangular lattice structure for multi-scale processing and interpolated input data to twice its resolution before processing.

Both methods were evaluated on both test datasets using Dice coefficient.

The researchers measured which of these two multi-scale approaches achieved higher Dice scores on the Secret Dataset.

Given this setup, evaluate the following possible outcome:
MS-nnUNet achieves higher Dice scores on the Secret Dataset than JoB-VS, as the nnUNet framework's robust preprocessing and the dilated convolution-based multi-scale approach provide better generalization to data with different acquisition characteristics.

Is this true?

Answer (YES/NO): YES